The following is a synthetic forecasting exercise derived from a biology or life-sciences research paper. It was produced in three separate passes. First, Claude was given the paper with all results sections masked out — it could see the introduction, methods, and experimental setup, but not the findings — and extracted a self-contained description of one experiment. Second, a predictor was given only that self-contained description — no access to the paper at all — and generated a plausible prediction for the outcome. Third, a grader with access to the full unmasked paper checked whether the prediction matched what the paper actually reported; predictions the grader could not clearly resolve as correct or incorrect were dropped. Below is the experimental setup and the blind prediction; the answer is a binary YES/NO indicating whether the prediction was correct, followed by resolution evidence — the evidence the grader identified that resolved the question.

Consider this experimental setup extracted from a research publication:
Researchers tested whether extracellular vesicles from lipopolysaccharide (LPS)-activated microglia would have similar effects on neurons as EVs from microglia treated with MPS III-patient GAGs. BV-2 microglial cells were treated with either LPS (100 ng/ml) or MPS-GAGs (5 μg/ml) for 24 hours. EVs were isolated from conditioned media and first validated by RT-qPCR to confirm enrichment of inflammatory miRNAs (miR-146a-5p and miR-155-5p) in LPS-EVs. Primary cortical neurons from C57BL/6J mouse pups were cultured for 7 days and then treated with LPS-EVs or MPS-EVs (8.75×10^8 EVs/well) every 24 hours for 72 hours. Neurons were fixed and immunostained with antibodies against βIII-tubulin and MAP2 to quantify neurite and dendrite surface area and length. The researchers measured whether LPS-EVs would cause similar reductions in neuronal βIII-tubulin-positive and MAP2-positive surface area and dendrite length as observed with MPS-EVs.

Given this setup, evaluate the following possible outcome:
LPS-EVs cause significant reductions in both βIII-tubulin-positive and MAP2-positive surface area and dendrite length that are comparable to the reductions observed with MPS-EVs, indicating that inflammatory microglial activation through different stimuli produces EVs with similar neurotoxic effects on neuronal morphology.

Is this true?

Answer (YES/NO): NO